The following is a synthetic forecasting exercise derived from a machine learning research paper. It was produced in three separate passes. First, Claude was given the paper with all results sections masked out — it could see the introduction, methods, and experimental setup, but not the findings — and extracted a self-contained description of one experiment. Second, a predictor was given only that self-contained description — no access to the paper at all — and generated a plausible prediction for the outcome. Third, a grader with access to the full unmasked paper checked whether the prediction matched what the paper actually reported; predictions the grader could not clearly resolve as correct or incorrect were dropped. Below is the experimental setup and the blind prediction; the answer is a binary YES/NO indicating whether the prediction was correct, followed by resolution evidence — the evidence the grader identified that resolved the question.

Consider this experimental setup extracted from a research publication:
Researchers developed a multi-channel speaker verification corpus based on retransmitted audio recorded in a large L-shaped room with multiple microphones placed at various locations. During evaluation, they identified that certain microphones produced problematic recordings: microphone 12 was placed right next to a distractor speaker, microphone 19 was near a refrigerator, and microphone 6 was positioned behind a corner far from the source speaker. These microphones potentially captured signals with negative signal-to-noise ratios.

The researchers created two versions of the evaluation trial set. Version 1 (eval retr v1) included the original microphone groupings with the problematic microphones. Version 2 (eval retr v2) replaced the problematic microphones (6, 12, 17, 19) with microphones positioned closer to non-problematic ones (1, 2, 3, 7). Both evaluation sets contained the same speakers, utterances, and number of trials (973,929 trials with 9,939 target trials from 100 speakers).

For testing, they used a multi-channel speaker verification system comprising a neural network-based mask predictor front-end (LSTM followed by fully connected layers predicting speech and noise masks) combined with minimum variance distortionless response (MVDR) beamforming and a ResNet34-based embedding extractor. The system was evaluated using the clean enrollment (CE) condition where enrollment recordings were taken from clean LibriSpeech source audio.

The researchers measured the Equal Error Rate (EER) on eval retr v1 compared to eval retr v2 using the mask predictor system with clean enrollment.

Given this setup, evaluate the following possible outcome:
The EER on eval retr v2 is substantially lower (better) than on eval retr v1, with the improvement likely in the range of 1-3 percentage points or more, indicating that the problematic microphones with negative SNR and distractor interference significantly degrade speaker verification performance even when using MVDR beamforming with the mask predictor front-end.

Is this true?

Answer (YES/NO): YES